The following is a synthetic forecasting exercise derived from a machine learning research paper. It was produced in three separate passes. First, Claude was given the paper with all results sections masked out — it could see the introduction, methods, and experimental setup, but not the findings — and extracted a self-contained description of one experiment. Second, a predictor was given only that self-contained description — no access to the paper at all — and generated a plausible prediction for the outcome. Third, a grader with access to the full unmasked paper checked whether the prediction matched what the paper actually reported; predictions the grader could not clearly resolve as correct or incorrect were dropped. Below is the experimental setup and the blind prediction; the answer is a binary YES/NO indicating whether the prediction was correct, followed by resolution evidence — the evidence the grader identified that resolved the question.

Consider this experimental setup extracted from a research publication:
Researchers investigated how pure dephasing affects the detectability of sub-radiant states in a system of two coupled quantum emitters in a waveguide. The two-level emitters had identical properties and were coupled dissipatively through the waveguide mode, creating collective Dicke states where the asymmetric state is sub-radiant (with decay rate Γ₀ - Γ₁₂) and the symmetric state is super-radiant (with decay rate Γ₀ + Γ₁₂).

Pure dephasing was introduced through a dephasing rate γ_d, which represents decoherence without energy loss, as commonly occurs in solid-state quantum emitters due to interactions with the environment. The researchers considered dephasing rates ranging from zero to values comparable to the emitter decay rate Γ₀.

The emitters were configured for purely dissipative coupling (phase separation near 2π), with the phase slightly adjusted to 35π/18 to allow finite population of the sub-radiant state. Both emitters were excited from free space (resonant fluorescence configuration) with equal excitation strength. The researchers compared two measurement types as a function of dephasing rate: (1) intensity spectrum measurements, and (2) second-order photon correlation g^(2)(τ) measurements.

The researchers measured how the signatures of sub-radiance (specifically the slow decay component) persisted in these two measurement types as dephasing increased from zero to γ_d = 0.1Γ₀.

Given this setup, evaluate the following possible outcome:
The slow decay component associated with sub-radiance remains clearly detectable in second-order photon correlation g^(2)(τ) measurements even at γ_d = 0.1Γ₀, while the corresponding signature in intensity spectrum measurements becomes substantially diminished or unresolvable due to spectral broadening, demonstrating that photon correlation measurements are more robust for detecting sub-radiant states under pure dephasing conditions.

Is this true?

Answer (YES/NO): YES